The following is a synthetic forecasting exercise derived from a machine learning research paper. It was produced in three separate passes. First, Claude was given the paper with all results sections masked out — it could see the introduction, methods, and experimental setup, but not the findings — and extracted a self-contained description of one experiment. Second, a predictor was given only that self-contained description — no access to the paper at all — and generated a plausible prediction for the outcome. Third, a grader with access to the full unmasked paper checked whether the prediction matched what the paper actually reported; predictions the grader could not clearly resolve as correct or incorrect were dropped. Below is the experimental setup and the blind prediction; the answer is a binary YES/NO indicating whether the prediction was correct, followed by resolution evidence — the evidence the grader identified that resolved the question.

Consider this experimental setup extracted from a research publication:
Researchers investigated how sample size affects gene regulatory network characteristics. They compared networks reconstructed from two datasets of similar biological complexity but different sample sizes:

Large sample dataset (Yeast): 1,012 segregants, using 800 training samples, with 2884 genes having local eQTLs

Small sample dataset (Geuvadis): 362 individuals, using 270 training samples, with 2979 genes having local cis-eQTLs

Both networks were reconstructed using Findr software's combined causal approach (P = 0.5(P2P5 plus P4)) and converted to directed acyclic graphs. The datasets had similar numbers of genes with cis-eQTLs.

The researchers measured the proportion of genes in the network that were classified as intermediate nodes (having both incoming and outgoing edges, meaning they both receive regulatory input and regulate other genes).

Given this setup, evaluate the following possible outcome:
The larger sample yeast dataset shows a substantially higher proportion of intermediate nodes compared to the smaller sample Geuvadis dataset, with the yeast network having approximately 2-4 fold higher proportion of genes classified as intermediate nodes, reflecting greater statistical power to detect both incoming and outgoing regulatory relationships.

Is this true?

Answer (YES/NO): YES